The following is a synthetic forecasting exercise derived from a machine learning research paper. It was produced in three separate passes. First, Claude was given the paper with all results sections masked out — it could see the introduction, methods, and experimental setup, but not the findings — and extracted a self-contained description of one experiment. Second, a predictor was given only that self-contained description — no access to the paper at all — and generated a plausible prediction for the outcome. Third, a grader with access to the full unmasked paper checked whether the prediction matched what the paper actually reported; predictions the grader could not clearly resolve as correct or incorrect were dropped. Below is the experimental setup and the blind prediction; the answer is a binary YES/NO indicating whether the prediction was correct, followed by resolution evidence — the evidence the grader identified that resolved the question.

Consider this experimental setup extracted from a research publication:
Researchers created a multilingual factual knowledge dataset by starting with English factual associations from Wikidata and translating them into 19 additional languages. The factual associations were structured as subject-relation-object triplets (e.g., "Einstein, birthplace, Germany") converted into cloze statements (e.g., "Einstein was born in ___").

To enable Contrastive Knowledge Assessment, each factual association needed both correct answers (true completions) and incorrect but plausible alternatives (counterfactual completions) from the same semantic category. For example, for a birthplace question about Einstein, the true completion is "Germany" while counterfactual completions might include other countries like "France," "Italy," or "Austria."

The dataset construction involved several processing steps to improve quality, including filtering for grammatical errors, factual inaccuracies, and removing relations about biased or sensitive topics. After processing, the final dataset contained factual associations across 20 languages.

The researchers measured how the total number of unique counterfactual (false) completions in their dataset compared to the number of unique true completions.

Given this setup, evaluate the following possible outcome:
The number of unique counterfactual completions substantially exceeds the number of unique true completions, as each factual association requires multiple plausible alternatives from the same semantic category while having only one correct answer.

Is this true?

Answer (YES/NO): YES